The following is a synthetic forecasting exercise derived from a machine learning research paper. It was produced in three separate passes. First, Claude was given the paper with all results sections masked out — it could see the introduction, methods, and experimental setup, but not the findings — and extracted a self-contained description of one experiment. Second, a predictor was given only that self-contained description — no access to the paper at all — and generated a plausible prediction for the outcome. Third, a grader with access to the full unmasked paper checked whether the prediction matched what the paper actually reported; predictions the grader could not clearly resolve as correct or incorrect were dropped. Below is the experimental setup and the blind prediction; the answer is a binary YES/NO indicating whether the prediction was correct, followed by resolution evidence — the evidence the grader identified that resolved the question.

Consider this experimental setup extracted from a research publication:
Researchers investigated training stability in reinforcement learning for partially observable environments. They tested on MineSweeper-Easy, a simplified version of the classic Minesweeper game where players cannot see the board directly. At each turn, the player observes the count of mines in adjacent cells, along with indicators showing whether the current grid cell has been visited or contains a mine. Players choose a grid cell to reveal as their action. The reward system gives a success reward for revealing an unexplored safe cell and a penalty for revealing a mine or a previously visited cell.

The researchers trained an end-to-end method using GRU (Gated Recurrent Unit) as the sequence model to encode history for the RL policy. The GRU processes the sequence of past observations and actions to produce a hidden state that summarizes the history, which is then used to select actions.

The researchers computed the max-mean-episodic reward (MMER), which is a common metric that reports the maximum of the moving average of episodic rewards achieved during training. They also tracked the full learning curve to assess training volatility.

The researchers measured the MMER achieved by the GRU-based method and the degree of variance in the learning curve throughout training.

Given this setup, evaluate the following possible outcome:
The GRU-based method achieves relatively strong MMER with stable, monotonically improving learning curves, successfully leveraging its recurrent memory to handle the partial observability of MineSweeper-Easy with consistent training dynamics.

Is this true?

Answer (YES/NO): NO